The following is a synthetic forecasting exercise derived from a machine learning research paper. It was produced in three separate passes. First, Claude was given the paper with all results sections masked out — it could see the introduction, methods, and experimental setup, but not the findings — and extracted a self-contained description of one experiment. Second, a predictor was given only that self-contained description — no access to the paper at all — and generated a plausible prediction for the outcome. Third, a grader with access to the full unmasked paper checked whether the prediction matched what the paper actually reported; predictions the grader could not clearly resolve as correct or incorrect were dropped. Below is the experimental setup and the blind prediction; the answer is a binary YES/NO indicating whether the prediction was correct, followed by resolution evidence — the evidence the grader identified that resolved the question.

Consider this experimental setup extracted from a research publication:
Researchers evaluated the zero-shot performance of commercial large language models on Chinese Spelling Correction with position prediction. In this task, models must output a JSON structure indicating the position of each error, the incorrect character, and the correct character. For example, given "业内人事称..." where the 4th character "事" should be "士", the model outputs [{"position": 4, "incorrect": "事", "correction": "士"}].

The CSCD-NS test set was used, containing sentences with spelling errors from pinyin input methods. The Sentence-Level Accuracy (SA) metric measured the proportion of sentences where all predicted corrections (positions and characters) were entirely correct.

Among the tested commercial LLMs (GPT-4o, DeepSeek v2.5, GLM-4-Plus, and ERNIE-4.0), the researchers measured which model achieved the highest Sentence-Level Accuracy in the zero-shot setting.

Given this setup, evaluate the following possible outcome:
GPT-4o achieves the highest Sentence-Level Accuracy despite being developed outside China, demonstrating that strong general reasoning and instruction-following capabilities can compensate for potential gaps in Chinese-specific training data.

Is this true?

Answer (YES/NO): NO